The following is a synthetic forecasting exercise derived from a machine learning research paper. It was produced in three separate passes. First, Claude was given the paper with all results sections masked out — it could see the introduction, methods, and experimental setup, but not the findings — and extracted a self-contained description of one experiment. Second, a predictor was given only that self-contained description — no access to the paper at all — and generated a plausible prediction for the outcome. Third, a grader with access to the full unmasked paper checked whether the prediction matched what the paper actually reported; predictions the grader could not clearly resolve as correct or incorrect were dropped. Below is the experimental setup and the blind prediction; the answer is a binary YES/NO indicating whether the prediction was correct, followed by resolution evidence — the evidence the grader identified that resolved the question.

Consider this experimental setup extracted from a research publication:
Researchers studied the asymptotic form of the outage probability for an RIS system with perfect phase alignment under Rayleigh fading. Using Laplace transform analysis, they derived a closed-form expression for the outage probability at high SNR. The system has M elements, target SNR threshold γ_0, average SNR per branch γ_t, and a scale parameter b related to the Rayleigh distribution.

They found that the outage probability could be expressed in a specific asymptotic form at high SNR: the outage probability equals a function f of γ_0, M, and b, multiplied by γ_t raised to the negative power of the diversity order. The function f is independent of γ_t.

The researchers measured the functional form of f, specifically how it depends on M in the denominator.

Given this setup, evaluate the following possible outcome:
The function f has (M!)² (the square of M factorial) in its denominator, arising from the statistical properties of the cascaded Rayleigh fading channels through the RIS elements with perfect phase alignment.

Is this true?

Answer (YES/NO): NO